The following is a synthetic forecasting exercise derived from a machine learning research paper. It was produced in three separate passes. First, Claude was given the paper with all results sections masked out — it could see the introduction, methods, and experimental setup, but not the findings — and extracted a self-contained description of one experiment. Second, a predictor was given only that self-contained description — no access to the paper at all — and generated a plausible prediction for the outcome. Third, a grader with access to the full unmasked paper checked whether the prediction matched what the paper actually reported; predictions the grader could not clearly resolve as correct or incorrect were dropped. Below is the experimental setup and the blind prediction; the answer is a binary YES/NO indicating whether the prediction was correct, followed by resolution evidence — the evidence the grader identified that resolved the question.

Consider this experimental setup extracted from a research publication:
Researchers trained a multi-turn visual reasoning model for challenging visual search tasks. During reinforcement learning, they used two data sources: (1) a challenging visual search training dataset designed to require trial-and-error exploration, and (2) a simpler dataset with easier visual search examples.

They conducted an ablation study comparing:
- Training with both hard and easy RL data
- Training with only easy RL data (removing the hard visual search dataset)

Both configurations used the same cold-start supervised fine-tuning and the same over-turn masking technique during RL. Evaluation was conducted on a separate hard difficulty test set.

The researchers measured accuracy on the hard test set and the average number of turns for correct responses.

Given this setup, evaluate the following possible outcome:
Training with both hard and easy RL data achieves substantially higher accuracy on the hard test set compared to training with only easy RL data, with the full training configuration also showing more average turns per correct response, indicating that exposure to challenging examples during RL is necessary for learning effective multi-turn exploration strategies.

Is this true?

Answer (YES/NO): YES